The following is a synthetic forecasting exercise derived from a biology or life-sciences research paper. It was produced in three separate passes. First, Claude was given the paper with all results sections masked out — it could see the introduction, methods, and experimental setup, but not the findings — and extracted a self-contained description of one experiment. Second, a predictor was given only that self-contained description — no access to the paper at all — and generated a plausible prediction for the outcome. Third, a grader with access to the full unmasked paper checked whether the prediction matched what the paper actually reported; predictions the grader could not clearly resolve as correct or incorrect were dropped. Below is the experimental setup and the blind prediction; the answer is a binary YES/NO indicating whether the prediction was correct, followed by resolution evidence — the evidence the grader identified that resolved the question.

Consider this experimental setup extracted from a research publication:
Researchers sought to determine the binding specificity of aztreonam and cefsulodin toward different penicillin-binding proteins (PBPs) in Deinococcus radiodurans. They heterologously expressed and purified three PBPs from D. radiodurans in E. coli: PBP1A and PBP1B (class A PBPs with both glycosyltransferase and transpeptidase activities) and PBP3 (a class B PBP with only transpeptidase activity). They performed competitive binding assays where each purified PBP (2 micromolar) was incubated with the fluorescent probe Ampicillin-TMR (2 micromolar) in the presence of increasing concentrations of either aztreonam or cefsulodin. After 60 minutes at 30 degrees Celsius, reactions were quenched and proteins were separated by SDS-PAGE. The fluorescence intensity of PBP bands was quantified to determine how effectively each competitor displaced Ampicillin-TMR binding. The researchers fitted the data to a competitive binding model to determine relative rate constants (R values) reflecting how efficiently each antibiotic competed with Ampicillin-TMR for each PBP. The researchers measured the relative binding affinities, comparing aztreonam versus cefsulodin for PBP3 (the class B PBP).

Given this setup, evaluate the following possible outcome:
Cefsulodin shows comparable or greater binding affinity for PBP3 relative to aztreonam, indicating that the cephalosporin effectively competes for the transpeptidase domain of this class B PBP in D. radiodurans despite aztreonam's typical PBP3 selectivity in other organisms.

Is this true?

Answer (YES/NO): NO